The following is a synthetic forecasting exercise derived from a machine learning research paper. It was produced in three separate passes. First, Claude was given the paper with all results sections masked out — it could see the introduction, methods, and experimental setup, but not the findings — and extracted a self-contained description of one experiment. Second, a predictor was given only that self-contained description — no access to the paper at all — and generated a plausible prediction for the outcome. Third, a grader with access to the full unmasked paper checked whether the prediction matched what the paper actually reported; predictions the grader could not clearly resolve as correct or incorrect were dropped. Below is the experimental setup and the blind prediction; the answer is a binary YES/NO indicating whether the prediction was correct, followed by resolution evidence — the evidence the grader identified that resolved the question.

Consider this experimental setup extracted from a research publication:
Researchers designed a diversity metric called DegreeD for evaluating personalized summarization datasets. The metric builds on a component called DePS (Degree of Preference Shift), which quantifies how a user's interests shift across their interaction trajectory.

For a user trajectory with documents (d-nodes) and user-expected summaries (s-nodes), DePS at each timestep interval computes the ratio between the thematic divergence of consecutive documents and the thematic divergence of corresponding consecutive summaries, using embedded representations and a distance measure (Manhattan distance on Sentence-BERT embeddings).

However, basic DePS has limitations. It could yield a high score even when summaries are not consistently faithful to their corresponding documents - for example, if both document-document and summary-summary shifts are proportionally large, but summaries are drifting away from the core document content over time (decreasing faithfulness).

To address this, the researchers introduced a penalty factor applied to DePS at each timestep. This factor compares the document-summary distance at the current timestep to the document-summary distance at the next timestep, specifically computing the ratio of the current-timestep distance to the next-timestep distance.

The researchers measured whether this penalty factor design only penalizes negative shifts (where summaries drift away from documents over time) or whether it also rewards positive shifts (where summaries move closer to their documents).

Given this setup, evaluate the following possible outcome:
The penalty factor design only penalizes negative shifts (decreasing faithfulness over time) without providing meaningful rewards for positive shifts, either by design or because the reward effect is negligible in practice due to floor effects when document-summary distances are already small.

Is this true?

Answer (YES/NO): NO